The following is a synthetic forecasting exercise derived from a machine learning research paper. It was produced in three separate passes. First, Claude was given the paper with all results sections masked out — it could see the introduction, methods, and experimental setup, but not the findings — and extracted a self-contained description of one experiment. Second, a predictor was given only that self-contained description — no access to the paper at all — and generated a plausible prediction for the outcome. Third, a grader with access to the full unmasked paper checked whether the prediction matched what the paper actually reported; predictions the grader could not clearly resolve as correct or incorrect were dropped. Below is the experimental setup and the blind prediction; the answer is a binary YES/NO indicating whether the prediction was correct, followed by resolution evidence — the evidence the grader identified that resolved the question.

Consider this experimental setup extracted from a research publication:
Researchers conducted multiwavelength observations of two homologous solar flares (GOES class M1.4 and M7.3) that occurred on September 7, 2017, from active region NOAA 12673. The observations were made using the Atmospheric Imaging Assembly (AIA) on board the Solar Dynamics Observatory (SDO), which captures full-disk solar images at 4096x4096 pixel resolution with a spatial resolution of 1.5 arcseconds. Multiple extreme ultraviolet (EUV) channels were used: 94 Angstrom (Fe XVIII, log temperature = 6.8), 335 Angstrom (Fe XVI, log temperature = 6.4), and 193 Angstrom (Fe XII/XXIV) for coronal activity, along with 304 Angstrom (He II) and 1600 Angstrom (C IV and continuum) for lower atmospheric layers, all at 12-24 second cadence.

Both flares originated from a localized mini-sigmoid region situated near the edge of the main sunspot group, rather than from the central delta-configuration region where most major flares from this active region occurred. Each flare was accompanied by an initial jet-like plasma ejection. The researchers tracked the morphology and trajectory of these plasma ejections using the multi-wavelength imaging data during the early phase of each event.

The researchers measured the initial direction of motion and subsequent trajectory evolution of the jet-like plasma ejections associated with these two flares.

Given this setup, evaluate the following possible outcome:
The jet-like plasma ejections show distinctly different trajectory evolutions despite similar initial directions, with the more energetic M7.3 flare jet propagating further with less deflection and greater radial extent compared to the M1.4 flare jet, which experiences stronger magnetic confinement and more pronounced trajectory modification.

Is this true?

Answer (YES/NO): NO